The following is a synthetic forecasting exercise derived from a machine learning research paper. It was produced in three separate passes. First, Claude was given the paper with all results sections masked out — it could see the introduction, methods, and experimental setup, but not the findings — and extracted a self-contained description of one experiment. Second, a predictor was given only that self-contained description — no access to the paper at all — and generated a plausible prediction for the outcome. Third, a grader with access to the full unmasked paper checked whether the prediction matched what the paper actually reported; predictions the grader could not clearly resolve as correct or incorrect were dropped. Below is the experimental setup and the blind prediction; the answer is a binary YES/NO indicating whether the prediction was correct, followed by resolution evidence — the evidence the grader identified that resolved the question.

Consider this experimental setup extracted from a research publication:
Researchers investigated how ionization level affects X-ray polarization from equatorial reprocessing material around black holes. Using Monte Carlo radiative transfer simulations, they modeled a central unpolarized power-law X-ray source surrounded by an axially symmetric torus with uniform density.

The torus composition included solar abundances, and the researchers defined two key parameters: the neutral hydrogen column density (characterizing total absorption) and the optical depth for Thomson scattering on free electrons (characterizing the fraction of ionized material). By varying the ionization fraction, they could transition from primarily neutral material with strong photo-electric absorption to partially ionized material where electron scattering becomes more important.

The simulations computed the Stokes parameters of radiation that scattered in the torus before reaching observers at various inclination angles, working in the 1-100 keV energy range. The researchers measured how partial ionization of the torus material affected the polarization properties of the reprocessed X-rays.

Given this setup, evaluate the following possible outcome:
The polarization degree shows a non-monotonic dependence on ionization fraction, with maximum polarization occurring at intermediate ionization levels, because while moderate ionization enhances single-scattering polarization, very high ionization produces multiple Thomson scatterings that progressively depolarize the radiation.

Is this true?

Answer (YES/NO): NO